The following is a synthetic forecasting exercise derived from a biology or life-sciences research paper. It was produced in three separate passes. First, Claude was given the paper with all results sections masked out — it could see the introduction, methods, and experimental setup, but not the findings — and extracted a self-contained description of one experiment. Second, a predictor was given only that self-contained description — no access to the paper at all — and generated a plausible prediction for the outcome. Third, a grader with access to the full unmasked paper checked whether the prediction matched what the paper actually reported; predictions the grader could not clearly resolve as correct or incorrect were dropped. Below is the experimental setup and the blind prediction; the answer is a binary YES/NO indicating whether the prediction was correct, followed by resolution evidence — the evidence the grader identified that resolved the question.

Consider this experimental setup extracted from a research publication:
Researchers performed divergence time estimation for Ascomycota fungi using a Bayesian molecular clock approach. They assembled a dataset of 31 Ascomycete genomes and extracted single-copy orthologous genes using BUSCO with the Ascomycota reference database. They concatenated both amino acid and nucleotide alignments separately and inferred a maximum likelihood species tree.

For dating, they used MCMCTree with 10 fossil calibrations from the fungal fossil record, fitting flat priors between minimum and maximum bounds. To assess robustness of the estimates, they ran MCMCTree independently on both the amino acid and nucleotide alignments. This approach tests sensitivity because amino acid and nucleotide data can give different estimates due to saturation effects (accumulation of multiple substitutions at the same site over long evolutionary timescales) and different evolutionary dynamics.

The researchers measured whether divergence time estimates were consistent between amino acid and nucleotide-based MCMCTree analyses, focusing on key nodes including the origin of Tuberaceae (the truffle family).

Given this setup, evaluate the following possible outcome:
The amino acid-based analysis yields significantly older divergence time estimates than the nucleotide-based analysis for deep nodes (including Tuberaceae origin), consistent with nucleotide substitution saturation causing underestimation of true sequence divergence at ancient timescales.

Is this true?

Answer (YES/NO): NO